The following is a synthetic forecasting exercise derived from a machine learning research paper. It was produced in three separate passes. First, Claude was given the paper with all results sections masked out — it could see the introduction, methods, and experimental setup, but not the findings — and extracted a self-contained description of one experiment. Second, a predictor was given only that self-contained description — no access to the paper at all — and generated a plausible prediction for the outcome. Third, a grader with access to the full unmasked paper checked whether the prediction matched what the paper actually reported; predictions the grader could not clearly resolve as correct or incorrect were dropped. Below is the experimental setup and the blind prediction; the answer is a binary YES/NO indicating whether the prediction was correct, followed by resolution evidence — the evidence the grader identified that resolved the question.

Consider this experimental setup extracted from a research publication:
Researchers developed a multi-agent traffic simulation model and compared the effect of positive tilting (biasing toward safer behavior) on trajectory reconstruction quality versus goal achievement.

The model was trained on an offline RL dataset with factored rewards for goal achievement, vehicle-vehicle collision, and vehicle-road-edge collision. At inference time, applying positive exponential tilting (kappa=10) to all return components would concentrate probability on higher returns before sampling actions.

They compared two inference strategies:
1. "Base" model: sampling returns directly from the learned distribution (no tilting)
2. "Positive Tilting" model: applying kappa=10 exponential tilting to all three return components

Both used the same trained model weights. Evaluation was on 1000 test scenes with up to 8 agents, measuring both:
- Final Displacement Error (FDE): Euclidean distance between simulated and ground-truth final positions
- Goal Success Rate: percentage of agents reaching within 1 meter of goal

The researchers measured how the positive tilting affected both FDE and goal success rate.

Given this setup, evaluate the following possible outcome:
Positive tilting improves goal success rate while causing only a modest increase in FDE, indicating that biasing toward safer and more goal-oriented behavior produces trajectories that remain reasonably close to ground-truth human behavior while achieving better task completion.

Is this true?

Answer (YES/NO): NO